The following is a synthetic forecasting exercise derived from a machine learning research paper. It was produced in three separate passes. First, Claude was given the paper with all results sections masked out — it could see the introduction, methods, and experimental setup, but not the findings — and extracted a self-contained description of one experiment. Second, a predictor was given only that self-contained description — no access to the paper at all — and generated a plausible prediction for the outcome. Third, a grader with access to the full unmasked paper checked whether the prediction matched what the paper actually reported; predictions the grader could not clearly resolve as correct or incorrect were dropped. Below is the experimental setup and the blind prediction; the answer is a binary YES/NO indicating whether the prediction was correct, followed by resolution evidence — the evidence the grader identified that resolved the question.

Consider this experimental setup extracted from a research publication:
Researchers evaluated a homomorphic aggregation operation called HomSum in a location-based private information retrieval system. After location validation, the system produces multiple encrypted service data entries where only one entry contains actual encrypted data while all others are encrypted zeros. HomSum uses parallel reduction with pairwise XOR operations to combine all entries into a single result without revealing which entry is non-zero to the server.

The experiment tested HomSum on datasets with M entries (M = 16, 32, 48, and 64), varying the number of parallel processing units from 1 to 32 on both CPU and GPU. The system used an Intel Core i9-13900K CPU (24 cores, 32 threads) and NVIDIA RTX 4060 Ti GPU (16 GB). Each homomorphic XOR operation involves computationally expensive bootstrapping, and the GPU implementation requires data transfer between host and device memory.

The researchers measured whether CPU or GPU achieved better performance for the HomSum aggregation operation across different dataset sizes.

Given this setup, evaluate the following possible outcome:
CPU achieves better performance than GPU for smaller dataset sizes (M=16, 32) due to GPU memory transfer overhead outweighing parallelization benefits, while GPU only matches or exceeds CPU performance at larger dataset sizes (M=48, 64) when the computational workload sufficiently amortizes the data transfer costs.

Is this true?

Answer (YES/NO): YES